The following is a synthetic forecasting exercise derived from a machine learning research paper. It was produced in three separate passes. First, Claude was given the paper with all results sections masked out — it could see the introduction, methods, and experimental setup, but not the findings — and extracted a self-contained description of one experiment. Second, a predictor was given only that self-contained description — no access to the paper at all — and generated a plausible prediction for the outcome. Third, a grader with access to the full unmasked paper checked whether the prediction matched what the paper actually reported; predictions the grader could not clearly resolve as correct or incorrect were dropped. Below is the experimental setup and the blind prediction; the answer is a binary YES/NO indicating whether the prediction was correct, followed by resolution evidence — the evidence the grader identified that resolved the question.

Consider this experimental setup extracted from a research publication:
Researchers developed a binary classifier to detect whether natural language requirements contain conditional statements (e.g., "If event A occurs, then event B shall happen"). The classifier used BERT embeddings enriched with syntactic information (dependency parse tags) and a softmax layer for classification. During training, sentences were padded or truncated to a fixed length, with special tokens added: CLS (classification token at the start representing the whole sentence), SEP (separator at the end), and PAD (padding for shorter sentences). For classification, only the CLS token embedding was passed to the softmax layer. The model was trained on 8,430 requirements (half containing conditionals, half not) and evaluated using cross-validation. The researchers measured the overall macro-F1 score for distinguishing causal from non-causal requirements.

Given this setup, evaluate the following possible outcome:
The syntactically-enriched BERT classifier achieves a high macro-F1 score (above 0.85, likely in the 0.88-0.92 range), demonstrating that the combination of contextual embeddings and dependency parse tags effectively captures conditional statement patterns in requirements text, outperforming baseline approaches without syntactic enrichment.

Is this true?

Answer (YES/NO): NO